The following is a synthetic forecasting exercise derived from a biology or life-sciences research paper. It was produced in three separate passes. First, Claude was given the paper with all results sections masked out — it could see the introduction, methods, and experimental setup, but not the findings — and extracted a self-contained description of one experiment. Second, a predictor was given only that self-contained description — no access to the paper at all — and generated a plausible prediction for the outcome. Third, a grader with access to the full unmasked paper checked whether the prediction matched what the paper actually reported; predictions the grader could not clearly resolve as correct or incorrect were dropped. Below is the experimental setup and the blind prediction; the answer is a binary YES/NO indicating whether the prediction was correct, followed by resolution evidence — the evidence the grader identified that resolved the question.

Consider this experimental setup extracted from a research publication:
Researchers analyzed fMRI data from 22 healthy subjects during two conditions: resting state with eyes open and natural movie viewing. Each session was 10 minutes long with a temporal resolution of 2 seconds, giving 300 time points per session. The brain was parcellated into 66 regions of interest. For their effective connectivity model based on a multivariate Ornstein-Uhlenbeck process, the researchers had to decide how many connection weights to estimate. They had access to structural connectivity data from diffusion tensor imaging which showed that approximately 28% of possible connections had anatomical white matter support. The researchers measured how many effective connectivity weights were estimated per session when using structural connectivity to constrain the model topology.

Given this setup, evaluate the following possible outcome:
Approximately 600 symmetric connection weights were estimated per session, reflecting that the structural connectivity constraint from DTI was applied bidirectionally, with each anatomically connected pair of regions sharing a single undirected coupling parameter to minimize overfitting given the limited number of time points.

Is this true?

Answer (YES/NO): NO